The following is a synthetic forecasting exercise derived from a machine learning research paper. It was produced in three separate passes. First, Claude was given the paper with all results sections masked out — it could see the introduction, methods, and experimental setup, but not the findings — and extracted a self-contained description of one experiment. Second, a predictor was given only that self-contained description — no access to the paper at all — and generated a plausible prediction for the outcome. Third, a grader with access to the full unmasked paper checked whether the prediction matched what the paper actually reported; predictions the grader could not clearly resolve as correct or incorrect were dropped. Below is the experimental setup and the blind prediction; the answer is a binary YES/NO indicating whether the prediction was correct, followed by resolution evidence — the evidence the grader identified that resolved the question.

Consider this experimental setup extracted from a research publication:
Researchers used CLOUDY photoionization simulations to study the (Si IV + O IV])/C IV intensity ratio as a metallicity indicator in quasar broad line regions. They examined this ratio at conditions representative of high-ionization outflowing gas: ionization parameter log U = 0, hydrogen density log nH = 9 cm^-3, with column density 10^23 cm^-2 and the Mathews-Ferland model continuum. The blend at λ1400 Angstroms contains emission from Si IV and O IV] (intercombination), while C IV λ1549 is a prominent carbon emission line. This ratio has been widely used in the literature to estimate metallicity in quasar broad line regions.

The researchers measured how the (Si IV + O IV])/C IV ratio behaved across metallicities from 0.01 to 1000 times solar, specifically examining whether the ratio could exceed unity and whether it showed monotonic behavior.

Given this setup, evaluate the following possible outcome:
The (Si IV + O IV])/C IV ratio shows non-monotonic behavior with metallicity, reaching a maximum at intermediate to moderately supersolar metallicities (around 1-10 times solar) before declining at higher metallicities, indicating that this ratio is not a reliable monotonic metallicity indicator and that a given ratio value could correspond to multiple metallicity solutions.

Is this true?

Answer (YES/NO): YES